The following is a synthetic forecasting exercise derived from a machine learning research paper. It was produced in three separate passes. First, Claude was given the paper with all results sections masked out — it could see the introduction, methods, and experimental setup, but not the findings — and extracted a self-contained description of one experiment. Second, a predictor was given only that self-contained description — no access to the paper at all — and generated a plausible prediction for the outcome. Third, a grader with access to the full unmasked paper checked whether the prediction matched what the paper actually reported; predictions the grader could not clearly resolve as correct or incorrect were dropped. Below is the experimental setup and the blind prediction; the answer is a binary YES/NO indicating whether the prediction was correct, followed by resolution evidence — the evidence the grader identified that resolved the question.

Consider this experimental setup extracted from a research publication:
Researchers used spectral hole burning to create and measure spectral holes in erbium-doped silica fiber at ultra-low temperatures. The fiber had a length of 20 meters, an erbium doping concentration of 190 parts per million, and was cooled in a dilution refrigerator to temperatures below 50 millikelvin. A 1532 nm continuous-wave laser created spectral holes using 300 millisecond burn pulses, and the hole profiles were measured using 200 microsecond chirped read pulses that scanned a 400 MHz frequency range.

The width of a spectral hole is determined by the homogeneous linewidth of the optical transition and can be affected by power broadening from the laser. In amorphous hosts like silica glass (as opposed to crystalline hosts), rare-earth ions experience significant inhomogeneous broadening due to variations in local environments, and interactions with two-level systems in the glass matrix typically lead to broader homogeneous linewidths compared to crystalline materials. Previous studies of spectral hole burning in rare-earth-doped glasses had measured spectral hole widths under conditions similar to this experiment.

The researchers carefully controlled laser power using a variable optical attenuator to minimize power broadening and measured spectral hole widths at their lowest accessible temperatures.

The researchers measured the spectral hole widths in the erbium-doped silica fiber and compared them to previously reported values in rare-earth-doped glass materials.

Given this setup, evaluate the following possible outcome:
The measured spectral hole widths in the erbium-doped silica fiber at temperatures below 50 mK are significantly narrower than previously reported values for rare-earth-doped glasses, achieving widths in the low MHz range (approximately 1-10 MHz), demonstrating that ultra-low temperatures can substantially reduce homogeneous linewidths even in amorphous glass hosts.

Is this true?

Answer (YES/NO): YES